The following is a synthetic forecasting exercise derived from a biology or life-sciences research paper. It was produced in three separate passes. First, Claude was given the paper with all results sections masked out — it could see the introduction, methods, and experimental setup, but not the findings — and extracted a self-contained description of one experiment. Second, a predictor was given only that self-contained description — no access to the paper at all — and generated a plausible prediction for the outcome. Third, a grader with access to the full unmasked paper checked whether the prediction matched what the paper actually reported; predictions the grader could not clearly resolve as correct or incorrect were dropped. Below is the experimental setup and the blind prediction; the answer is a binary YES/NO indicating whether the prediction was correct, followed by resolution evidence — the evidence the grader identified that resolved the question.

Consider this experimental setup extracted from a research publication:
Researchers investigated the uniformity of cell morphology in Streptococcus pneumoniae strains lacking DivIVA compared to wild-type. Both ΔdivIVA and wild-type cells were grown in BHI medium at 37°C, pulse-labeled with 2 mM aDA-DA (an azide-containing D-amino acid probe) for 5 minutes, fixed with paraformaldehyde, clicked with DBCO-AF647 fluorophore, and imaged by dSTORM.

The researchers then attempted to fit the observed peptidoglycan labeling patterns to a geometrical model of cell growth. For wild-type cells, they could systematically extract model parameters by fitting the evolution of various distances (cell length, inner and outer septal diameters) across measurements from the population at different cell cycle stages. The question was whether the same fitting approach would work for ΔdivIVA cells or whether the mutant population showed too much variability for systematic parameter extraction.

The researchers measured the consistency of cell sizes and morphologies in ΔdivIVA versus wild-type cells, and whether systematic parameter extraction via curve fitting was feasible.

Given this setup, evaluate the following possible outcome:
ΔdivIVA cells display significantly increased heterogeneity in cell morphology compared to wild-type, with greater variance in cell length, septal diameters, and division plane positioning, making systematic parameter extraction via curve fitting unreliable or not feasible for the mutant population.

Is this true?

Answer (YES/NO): YES